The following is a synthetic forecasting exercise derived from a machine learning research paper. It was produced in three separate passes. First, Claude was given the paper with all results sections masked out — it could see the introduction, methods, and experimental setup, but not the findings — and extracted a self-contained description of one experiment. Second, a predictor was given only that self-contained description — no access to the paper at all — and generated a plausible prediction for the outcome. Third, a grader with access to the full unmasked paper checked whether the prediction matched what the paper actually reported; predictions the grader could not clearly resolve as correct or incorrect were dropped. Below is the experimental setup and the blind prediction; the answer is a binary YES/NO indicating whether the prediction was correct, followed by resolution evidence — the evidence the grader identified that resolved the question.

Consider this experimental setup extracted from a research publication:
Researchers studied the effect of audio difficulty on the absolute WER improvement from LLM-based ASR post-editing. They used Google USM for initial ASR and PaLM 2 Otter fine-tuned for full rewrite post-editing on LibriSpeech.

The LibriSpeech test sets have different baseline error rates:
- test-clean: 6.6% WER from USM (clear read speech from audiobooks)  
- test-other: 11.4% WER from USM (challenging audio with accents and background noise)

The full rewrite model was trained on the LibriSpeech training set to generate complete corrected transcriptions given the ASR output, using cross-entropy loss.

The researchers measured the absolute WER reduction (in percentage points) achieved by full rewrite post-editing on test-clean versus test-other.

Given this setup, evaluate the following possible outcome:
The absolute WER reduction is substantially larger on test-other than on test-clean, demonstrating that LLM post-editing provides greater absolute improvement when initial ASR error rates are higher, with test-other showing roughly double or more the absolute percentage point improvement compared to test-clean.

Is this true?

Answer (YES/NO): NO